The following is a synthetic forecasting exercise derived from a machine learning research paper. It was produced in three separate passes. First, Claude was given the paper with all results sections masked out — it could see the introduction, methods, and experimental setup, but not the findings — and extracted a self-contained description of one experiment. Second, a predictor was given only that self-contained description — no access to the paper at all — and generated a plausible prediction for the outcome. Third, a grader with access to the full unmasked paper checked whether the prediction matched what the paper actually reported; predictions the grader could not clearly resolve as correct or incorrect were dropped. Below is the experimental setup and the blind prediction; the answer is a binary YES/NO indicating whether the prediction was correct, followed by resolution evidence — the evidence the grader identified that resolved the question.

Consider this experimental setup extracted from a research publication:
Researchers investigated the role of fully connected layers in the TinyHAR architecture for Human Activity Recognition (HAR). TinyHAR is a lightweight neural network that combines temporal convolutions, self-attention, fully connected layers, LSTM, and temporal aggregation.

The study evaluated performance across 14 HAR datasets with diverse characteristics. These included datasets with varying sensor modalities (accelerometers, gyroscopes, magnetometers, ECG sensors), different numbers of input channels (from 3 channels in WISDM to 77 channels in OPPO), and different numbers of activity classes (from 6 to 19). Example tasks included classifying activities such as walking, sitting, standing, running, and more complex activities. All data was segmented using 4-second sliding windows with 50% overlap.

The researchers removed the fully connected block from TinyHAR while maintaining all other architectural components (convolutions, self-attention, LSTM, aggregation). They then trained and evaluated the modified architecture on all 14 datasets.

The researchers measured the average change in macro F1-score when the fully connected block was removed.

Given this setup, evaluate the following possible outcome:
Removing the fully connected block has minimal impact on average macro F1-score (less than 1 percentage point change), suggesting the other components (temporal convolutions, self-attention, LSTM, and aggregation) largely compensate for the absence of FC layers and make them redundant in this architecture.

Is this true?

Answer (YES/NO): YES